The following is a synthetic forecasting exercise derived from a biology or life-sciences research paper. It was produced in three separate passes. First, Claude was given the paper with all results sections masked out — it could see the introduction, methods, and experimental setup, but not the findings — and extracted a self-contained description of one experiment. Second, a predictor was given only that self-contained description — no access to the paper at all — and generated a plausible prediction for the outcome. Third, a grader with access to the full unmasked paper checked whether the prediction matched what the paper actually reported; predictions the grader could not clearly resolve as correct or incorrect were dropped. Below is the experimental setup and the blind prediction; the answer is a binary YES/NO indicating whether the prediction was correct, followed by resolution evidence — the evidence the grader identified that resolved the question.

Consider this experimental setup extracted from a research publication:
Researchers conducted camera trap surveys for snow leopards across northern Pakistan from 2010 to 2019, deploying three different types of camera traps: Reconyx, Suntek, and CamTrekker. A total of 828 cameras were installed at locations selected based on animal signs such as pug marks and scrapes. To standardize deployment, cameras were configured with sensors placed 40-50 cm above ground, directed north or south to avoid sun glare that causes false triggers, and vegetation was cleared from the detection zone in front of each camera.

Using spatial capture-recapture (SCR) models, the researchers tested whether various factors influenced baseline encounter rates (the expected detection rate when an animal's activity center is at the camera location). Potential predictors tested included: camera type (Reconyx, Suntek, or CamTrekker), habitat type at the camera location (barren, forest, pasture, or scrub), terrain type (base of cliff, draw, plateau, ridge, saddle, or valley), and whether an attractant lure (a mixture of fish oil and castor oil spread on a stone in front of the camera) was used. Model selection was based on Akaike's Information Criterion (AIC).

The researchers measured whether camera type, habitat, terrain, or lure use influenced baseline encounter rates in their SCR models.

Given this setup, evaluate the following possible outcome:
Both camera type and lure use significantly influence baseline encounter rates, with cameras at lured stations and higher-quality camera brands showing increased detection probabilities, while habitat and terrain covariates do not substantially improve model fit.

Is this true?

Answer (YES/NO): NO